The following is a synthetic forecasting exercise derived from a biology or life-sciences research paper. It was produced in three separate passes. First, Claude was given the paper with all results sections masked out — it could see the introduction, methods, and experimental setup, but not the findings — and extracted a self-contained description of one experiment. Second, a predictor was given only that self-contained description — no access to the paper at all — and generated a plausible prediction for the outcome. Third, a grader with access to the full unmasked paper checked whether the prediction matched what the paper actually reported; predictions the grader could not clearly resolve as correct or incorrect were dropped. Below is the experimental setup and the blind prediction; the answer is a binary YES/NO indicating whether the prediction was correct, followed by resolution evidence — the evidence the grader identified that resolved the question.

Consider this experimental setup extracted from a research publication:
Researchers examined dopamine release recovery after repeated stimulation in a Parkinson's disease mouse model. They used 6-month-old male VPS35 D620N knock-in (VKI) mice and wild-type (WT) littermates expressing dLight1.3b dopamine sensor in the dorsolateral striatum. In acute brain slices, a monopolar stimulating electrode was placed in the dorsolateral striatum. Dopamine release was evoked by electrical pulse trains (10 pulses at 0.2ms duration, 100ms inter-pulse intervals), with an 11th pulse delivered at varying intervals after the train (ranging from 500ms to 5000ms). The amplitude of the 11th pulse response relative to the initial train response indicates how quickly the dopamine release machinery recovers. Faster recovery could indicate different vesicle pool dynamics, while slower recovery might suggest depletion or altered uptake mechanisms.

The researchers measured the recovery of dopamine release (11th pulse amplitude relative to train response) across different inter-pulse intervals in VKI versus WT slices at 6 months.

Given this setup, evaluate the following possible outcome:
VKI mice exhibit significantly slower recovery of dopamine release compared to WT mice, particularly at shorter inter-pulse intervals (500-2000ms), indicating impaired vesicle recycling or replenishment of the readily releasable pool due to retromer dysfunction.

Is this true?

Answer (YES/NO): NO